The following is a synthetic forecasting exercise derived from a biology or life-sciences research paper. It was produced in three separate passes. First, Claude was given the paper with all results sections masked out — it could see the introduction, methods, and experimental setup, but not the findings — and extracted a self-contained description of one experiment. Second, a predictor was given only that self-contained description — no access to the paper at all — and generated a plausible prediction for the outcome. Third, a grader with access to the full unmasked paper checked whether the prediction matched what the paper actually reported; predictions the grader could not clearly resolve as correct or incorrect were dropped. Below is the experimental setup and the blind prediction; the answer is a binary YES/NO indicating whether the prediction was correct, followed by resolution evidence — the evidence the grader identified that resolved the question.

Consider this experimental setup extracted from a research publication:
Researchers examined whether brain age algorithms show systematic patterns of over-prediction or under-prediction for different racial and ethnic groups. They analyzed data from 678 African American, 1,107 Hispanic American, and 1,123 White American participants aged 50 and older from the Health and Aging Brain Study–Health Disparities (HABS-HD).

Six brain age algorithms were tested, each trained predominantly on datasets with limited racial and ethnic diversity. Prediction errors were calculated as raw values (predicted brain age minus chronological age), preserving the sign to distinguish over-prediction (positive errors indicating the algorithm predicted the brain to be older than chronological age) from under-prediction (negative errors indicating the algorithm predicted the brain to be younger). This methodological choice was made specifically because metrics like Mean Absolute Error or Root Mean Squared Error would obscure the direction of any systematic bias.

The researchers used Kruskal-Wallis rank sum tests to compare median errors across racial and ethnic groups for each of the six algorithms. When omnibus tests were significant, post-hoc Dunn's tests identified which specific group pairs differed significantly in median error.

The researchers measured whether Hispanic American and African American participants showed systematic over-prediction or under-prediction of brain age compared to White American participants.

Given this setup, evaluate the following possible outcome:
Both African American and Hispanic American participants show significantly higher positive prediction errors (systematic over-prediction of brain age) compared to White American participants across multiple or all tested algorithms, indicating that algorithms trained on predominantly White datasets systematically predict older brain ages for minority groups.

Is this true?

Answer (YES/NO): NO